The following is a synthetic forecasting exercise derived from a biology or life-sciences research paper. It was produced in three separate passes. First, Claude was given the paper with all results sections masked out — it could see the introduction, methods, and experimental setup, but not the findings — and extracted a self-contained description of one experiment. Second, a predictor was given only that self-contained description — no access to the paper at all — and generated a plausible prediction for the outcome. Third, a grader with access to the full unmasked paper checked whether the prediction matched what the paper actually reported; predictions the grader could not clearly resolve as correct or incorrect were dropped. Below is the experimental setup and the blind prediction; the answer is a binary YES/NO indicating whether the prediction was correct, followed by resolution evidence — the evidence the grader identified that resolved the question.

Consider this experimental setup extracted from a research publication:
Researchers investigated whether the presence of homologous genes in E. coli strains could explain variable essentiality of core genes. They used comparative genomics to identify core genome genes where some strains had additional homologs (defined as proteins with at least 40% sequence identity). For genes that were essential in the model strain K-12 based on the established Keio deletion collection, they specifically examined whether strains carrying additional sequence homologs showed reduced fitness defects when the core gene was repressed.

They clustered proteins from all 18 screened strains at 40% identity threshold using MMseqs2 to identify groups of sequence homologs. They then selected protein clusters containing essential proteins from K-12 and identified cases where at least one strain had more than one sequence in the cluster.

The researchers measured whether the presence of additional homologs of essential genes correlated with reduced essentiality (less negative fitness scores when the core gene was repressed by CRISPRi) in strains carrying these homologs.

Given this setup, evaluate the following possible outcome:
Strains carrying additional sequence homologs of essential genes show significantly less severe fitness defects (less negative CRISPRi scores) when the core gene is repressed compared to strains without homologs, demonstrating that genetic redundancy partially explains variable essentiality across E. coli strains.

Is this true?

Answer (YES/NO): NO